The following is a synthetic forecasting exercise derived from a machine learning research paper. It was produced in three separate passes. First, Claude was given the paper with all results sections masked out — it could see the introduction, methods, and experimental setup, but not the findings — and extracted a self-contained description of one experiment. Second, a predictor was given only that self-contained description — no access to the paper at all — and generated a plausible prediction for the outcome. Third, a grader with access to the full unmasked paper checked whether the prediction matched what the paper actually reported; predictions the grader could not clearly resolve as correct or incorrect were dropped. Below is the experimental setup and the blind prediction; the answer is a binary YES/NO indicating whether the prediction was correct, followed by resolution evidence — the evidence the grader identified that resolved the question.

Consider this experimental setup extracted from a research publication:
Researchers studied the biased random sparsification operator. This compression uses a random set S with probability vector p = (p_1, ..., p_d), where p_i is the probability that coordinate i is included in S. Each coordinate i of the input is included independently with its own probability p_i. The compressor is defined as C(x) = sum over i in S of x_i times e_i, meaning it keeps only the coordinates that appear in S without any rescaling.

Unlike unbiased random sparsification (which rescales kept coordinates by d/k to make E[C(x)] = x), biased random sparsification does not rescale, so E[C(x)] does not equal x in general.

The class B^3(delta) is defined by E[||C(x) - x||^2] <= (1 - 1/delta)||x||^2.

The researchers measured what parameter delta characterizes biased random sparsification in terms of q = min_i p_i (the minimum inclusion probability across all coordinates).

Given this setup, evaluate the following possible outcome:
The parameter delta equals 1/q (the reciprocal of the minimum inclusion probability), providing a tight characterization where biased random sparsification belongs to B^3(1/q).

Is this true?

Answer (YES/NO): YES